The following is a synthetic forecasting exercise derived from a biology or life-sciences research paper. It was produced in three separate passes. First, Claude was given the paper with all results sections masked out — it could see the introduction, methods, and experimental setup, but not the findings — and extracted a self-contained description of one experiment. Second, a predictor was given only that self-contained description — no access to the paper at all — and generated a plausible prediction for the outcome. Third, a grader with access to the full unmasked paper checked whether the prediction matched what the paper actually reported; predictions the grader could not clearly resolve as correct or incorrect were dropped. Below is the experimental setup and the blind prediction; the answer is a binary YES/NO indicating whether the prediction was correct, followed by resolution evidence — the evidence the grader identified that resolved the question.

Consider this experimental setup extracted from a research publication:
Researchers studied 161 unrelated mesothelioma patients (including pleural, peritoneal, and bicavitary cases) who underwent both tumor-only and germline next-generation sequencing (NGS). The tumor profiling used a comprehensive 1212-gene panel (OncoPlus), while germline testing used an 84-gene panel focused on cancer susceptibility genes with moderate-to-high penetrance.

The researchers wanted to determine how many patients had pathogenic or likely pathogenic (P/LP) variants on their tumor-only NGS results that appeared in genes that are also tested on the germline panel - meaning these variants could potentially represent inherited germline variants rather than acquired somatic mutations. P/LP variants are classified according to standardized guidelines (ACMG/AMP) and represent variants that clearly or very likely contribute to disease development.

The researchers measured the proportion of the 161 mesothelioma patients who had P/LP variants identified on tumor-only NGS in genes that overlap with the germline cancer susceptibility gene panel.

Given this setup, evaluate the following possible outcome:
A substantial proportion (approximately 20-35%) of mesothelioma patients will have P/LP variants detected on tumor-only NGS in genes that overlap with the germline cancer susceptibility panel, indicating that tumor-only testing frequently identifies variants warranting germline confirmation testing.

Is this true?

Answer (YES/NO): NO